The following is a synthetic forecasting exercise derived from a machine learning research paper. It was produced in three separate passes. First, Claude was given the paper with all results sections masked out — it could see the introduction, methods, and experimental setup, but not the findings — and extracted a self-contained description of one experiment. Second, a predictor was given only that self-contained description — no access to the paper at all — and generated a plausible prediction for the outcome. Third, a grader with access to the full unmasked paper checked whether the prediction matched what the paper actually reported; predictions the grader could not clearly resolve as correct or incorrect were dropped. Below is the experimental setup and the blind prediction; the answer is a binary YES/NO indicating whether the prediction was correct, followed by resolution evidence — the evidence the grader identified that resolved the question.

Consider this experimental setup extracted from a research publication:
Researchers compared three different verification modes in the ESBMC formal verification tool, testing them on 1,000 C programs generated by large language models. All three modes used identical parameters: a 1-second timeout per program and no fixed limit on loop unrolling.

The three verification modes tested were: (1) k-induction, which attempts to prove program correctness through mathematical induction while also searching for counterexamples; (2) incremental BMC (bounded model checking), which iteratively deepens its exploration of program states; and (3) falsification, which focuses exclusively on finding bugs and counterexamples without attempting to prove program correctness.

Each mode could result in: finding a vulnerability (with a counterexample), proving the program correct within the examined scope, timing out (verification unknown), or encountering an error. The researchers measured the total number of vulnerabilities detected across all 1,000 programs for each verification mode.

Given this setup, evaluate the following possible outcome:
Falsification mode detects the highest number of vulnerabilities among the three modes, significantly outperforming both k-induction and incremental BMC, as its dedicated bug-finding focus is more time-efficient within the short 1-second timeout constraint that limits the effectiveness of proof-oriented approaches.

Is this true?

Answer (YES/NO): NO